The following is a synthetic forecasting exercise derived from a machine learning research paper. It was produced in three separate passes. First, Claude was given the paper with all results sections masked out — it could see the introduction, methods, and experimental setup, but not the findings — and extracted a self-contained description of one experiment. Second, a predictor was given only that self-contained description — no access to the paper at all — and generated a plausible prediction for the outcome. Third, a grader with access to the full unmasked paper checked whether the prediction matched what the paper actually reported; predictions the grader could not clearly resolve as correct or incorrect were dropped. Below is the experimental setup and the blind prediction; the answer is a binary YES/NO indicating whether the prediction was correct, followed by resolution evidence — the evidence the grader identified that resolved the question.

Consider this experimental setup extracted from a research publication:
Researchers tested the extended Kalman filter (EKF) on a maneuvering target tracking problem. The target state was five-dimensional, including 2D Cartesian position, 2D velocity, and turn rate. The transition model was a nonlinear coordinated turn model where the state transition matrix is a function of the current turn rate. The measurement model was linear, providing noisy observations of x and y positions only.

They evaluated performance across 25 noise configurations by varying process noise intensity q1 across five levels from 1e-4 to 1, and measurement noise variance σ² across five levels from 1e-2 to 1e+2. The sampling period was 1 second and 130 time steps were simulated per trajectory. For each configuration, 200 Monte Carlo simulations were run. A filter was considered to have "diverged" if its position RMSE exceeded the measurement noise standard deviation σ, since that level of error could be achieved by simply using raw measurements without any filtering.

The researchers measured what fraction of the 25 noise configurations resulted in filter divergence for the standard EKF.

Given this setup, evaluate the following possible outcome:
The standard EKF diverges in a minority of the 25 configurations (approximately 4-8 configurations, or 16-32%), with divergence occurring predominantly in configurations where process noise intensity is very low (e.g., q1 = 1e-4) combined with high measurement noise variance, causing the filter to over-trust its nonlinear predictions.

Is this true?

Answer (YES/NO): NO